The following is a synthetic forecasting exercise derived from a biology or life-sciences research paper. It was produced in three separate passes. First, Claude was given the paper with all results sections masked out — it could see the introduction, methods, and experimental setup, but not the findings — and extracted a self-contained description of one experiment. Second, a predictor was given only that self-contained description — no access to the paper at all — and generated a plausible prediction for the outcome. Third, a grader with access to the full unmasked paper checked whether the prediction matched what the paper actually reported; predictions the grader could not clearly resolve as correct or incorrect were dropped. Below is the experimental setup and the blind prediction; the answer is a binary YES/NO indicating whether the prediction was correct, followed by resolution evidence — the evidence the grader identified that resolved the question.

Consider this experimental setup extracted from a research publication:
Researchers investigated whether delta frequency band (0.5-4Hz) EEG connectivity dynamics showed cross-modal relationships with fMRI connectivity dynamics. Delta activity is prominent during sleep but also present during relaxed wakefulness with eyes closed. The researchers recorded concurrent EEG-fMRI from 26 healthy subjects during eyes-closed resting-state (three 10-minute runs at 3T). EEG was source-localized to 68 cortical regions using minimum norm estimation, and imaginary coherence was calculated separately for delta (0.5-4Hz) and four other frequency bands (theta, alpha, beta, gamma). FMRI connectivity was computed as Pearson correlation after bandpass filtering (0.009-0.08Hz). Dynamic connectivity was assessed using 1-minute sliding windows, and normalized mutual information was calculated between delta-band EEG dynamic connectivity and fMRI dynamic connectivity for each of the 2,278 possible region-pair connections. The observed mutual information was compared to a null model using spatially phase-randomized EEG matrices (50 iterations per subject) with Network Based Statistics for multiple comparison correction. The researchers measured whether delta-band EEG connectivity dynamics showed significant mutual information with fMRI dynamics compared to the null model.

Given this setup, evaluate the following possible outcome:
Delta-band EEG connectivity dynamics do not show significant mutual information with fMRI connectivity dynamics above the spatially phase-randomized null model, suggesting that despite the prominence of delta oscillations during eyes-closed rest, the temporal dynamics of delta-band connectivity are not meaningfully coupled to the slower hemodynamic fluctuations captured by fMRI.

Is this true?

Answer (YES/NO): NO